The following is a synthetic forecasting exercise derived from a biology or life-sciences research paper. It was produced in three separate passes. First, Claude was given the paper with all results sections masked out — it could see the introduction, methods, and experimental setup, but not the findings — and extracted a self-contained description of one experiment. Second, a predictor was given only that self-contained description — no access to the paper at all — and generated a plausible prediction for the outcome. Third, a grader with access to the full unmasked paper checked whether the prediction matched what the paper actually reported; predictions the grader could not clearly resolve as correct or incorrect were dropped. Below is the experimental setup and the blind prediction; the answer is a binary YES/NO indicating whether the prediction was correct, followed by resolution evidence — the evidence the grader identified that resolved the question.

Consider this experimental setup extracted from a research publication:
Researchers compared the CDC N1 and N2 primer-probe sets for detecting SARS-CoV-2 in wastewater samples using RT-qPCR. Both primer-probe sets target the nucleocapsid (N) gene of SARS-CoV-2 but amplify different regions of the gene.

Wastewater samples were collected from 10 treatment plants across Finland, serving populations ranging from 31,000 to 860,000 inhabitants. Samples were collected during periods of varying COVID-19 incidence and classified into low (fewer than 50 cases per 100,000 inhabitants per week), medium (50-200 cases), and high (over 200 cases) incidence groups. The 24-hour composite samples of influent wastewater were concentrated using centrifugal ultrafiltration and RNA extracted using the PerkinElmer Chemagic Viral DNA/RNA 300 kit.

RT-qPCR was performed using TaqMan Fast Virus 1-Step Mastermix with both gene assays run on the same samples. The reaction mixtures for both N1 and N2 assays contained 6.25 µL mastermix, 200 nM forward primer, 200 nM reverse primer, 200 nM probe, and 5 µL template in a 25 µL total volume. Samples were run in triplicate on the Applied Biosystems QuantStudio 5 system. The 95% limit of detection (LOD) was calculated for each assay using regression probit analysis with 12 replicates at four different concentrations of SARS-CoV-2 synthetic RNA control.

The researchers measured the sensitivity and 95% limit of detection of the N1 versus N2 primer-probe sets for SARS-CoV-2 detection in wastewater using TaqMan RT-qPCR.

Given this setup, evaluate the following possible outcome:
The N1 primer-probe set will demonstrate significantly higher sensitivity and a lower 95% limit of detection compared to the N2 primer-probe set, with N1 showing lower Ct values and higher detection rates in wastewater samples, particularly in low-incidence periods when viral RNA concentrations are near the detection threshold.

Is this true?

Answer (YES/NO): YES